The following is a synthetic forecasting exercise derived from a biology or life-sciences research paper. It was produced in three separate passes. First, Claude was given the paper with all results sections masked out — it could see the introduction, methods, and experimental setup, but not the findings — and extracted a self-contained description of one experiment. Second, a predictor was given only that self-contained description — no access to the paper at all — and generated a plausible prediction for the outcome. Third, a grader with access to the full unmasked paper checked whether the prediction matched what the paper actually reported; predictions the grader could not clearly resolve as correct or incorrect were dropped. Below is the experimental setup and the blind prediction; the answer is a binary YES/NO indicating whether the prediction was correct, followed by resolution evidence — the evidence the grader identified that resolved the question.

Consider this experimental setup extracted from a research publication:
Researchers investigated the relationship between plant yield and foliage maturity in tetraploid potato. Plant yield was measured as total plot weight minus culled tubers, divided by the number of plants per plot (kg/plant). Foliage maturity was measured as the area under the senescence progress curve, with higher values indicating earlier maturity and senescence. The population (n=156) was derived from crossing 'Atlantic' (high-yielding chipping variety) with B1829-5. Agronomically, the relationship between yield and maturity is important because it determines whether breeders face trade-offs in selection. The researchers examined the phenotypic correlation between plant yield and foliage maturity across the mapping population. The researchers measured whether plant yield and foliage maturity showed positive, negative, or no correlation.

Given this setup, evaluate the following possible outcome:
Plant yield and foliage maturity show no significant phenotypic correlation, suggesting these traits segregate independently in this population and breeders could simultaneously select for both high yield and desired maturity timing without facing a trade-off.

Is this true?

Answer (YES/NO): NO